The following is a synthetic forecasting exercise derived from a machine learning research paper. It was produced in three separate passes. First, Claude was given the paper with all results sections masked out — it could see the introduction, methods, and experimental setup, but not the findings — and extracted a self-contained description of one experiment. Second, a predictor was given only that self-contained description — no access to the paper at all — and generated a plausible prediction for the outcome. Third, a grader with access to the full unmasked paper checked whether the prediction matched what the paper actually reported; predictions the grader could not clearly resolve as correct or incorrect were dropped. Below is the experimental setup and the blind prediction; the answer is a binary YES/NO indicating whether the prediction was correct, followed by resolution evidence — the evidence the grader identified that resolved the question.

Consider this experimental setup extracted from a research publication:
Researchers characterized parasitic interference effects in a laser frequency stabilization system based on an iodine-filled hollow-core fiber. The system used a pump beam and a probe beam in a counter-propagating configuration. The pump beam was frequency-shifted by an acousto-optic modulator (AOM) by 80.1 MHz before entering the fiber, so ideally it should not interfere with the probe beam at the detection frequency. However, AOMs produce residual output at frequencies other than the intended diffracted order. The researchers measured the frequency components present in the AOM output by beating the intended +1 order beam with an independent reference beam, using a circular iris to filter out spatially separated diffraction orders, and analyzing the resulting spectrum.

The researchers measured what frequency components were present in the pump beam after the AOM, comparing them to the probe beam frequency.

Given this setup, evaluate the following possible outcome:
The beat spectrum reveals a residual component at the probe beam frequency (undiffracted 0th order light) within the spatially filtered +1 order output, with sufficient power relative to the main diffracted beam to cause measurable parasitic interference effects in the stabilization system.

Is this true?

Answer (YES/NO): YES